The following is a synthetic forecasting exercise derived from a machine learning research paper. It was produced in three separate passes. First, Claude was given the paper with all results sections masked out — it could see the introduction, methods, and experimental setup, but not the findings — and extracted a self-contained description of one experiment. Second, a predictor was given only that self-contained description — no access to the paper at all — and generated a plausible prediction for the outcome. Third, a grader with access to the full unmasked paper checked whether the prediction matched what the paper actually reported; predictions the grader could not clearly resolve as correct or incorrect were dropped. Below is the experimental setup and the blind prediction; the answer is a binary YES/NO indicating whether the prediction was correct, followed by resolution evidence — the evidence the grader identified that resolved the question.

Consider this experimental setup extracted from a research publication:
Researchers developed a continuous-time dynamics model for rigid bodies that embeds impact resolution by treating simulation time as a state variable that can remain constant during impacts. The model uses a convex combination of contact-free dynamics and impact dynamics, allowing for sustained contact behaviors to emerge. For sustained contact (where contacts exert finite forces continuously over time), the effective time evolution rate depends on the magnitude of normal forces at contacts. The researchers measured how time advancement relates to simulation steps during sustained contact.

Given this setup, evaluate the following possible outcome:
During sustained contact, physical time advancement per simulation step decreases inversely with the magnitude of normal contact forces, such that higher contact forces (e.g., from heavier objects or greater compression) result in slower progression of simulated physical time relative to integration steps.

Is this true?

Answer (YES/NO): YES